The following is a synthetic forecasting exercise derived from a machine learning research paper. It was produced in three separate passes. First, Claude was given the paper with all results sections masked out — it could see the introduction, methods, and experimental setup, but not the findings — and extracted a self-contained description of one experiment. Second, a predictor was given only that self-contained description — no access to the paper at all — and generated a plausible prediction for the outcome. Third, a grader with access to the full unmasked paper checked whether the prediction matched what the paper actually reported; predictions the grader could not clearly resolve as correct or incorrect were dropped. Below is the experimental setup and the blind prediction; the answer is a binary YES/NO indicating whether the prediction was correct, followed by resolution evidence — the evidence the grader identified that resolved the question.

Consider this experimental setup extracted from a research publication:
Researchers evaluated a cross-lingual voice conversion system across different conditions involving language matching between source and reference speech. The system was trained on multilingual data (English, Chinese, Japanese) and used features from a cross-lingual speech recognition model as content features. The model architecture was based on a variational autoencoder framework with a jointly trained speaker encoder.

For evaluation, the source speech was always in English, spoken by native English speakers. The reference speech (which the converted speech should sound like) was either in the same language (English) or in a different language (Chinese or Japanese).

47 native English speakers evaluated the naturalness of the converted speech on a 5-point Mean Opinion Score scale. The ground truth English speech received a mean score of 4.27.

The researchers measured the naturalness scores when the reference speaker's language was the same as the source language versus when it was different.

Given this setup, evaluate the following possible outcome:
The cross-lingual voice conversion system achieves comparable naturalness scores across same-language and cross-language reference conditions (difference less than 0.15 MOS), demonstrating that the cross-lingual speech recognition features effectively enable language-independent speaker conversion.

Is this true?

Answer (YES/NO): NO